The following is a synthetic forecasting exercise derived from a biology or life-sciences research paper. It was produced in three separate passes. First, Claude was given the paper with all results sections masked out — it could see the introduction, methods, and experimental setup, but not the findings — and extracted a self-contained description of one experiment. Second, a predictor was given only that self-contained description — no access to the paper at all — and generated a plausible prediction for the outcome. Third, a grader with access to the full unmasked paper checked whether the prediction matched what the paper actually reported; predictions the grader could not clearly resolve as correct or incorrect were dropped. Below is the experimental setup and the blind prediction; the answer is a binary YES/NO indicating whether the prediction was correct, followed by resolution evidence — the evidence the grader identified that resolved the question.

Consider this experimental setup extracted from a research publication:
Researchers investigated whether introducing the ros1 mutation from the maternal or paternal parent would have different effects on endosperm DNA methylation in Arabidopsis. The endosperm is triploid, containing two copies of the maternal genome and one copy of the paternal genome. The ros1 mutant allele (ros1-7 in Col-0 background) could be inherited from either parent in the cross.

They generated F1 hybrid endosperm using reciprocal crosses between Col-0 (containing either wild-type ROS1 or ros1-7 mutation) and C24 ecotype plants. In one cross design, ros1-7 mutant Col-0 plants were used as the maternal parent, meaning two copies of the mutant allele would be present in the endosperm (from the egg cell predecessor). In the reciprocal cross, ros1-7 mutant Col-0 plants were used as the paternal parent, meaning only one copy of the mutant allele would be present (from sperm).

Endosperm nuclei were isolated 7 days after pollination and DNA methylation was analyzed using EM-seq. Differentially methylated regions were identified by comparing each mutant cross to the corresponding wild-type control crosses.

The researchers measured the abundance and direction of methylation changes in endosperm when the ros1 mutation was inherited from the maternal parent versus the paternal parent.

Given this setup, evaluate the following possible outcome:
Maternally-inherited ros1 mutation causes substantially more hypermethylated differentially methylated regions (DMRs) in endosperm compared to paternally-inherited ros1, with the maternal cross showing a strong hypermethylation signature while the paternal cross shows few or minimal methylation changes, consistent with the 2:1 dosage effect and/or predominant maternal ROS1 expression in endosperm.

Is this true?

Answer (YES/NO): NO